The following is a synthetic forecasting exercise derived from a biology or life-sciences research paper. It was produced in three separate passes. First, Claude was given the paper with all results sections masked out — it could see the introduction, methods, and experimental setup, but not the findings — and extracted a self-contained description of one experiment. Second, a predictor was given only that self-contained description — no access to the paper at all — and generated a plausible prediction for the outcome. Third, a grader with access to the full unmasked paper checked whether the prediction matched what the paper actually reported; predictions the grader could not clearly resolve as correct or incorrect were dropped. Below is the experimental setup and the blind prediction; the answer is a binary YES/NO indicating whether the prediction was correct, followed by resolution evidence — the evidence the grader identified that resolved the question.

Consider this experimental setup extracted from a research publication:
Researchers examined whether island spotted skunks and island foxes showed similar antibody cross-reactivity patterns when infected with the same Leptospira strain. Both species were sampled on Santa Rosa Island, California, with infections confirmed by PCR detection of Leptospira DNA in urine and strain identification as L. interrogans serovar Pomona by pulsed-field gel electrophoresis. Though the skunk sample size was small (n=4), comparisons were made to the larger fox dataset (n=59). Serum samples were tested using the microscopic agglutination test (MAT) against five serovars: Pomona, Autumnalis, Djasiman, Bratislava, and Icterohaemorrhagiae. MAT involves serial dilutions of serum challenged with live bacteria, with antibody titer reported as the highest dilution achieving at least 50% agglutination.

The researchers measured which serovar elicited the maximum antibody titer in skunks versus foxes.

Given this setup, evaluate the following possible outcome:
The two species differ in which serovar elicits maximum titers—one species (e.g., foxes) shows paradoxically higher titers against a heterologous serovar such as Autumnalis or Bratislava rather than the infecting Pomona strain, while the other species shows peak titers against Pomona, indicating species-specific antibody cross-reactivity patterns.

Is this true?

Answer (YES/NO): YES